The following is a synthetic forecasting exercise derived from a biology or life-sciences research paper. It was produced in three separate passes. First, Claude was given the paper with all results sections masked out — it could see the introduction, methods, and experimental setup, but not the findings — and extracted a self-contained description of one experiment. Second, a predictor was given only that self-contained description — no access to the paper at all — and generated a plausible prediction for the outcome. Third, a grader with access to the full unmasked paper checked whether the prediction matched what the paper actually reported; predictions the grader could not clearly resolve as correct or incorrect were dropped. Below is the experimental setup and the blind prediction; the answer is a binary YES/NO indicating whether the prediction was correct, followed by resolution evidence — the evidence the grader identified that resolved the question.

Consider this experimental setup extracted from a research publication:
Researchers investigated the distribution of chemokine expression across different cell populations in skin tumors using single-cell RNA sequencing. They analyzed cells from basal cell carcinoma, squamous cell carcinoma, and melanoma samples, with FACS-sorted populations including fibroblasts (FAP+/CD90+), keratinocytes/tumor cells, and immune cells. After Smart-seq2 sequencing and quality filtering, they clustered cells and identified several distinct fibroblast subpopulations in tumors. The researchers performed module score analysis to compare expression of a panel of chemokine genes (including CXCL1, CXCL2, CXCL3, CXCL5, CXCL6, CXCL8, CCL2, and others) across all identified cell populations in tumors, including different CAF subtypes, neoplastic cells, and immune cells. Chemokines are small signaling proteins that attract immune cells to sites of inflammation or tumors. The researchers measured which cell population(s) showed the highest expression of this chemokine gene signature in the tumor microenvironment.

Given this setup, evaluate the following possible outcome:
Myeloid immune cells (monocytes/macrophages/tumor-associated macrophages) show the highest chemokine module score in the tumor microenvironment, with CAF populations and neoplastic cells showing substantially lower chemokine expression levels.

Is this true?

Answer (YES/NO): NO